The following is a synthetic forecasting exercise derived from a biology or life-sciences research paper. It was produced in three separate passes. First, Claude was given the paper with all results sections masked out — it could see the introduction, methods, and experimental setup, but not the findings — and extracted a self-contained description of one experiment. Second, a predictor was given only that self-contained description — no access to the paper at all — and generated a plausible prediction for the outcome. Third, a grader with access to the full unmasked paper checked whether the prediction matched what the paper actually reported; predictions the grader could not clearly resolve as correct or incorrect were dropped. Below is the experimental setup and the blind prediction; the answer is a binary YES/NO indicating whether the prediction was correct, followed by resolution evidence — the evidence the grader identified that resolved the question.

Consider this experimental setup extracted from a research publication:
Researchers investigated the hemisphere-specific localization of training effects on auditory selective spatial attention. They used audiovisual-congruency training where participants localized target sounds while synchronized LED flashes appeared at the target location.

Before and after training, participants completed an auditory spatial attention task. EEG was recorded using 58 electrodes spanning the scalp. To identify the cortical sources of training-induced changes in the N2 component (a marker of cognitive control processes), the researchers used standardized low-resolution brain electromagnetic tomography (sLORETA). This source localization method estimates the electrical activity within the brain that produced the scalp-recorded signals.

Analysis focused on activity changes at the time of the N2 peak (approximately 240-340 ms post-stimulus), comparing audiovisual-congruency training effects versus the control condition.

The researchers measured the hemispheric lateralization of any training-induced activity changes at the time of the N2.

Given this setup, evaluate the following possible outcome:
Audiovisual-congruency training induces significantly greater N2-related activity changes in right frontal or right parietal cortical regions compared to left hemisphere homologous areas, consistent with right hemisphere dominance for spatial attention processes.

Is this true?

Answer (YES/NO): YES